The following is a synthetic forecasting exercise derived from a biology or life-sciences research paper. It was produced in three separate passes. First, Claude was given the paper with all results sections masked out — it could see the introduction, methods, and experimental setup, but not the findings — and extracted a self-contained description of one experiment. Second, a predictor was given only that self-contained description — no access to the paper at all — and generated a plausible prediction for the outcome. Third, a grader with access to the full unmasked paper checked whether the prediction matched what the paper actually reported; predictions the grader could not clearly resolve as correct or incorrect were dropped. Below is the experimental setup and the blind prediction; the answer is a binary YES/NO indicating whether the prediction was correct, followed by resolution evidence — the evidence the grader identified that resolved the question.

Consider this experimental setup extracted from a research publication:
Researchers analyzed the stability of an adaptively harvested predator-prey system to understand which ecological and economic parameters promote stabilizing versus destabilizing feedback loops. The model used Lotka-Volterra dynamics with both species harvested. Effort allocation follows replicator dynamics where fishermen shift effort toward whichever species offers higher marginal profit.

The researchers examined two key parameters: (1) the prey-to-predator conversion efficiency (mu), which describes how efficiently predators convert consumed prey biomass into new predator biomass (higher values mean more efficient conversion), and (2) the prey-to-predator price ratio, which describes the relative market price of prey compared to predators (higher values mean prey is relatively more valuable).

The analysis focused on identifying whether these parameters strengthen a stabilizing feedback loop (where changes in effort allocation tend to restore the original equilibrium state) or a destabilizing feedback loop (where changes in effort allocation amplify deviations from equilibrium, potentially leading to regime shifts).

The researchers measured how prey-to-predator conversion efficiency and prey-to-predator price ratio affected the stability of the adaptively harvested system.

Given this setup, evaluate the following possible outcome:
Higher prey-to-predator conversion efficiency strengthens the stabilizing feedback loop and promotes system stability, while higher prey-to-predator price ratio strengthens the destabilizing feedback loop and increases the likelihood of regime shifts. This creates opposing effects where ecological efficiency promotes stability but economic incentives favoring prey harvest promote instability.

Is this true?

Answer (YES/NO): NO